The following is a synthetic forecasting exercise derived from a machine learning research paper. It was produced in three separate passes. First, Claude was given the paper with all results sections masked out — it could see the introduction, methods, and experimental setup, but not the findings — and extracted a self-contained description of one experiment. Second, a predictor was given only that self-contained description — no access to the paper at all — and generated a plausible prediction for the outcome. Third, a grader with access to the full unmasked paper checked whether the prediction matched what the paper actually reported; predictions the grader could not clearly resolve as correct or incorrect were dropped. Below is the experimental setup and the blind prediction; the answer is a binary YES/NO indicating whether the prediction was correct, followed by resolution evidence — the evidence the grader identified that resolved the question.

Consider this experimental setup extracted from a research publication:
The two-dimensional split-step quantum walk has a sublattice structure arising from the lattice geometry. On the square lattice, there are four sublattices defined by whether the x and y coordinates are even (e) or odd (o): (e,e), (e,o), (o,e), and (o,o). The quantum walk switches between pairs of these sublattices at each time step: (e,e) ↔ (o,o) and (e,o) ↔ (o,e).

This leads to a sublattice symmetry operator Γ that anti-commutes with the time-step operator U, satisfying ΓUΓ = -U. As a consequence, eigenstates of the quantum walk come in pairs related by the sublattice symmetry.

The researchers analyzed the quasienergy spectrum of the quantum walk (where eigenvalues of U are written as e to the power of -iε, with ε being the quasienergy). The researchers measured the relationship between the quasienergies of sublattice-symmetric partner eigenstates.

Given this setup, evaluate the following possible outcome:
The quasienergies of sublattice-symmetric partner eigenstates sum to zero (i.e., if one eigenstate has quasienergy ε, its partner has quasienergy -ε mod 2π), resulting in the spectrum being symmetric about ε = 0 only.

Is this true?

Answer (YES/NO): NO